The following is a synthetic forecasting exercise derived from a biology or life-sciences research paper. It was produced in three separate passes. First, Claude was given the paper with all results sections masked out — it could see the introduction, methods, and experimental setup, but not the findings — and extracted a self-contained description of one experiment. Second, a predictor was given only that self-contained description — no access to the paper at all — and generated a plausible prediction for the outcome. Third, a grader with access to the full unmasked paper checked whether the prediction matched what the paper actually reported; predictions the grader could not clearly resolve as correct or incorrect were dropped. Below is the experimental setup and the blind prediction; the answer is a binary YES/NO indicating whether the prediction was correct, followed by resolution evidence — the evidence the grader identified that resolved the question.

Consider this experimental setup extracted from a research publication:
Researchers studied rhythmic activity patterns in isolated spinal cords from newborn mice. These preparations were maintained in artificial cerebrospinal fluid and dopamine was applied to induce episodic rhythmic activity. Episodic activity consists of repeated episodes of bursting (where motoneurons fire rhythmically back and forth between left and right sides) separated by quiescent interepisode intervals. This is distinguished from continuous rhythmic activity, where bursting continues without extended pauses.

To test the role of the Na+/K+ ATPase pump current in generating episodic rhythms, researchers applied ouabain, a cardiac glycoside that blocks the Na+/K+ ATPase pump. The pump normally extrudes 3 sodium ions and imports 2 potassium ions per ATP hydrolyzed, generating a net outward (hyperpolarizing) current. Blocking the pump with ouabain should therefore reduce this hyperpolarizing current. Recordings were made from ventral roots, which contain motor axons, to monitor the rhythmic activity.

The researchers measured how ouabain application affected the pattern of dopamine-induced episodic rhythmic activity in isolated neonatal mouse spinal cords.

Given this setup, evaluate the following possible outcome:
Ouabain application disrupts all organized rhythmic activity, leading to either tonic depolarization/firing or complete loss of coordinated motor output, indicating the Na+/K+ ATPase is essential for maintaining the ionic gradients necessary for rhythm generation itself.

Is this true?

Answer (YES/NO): NO